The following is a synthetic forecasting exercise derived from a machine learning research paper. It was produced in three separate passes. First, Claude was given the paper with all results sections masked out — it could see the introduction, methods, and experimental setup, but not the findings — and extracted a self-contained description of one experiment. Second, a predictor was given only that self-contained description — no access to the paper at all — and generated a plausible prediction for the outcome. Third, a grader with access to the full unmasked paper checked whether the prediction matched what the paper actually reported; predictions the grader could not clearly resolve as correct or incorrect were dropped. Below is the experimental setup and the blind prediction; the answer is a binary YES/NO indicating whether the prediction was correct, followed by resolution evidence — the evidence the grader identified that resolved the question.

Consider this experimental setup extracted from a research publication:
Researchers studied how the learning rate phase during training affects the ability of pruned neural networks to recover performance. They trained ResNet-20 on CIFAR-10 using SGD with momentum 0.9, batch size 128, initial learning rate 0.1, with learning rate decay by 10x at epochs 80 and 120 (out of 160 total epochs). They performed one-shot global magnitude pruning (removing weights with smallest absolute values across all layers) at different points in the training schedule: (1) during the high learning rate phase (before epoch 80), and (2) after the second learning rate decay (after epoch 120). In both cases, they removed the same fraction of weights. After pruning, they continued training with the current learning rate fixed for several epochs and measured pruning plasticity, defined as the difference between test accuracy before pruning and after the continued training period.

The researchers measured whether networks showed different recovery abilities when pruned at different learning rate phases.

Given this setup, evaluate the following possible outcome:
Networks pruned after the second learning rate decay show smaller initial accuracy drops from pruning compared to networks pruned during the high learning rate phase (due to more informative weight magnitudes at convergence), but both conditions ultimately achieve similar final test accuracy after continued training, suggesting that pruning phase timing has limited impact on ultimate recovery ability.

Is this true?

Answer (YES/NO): NO